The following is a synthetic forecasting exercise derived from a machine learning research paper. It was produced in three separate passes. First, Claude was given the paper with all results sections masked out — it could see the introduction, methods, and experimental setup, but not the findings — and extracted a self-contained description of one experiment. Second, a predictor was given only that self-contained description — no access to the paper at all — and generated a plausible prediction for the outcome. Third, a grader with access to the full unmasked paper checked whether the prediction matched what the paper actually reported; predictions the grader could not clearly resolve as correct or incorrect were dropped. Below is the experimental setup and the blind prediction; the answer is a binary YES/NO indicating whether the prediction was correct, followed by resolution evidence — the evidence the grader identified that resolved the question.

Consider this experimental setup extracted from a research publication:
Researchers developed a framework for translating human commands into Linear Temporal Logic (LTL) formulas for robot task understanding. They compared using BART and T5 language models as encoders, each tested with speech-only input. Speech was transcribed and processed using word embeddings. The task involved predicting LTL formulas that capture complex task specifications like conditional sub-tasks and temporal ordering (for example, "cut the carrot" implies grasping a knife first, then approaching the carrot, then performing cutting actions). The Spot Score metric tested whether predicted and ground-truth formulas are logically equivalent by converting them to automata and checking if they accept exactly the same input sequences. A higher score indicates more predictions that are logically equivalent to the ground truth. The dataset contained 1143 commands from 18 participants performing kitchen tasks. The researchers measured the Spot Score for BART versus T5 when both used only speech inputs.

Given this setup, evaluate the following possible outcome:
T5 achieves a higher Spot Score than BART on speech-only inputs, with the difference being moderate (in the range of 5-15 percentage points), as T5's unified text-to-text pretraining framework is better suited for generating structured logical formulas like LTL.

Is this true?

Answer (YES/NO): NO